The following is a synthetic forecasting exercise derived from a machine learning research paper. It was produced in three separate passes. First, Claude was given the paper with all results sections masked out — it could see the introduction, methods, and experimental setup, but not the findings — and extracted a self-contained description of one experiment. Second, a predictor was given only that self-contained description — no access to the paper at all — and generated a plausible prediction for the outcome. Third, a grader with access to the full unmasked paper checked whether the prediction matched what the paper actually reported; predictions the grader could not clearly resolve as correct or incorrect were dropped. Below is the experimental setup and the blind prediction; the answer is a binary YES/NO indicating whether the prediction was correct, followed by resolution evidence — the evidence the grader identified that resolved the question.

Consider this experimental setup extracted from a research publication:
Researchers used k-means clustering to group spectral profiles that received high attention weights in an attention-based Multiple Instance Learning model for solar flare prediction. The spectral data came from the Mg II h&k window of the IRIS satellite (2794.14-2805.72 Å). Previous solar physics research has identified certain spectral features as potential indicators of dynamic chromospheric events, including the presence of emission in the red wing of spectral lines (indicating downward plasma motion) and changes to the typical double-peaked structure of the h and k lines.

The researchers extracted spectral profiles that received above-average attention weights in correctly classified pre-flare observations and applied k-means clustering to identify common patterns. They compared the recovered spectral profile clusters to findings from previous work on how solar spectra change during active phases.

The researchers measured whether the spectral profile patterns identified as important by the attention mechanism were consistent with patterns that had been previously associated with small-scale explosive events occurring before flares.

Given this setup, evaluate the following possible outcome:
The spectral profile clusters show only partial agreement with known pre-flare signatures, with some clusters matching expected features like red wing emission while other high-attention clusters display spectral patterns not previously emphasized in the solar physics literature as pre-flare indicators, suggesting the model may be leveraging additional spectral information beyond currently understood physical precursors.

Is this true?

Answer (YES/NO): NO